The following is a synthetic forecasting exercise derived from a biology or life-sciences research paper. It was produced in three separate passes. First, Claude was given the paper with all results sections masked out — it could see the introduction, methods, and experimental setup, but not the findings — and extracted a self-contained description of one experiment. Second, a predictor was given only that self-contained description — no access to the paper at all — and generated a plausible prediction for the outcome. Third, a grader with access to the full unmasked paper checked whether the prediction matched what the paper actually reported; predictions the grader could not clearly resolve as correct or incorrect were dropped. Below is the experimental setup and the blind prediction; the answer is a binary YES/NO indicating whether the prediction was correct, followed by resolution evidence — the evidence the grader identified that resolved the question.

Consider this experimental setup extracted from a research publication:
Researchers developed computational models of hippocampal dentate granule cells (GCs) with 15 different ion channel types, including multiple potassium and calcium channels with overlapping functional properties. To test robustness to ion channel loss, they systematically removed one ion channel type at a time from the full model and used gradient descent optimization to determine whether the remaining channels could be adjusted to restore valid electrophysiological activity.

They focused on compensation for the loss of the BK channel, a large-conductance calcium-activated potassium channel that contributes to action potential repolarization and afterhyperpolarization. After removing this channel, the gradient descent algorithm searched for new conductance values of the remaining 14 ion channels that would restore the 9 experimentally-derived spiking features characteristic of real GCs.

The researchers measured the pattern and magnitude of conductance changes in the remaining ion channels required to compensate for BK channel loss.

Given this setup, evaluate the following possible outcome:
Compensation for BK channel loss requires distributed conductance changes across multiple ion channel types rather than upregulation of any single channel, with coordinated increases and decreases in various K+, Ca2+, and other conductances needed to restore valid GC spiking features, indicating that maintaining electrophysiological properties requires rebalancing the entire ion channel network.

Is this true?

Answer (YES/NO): NO